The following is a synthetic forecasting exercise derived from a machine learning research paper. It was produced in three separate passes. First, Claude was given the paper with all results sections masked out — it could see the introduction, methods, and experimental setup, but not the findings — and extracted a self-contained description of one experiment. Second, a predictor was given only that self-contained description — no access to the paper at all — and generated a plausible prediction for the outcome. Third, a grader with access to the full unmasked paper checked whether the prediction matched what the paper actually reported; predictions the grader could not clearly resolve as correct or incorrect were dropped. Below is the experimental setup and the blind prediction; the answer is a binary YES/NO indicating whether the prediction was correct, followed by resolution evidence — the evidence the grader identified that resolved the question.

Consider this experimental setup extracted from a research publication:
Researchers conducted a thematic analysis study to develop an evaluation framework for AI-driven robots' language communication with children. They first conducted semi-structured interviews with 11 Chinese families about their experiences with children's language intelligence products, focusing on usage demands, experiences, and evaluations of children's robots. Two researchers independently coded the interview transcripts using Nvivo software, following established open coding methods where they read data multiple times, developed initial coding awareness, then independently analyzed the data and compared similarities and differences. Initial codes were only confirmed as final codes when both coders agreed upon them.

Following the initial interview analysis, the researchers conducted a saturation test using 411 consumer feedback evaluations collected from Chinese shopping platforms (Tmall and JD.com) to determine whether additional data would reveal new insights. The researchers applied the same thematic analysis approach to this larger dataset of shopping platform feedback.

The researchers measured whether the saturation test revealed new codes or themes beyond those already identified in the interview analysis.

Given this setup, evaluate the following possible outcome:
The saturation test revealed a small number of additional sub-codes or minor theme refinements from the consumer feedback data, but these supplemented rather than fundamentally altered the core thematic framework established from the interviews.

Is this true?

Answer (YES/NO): NO